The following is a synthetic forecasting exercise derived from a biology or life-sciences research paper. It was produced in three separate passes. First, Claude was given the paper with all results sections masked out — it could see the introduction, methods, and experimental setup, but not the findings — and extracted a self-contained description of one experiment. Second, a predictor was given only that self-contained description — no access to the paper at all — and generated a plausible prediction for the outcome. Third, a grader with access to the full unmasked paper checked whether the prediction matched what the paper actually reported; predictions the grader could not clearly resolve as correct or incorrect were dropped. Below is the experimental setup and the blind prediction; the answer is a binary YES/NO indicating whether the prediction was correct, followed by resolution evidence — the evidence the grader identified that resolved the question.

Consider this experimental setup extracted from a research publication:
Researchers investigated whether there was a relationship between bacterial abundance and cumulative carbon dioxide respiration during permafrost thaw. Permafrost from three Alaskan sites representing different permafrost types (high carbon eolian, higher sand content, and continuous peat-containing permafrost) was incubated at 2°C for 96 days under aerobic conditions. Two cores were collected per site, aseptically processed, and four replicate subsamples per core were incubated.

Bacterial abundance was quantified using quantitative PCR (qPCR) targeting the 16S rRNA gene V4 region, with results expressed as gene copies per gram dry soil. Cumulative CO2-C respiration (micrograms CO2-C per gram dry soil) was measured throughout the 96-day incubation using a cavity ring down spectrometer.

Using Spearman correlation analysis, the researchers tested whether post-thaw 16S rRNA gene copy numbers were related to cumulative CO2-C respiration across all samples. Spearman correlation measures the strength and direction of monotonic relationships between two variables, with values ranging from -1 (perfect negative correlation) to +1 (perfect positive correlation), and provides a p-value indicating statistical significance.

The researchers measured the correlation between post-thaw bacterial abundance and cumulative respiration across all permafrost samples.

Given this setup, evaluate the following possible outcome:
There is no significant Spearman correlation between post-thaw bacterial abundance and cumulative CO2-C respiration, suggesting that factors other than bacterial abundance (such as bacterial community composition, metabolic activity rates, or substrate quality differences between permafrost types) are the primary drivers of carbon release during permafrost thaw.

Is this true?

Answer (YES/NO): NO